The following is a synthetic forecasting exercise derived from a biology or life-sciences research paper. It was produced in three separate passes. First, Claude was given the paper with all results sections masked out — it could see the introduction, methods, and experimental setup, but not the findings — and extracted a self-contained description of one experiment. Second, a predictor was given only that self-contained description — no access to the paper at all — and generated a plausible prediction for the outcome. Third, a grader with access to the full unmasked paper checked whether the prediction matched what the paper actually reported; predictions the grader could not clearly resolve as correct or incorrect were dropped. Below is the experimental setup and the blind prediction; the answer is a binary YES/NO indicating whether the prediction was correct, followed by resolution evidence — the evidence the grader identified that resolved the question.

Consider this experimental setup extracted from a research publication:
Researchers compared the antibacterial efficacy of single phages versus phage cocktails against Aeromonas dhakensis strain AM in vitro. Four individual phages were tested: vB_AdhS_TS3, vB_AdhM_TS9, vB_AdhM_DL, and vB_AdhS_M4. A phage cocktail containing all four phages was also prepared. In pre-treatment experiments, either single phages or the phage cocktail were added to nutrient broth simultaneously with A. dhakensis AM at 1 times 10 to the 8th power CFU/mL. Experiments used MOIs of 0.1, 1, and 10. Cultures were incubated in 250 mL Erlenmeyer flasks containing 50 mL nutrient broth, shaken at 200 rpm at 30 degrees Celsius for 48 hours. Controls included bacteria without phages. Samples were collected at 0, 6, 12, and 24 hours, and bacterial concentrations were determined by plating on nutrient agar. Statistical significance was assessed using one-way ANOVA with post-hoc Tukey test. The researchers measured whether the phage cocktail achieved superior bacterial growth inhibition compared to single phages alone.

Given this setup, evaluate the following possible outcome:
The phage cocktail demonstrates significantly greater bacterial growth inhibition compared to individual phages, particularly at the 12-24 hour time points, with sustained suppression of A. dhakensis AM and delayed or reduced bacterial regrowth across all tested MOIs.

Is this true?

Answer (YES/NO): NO